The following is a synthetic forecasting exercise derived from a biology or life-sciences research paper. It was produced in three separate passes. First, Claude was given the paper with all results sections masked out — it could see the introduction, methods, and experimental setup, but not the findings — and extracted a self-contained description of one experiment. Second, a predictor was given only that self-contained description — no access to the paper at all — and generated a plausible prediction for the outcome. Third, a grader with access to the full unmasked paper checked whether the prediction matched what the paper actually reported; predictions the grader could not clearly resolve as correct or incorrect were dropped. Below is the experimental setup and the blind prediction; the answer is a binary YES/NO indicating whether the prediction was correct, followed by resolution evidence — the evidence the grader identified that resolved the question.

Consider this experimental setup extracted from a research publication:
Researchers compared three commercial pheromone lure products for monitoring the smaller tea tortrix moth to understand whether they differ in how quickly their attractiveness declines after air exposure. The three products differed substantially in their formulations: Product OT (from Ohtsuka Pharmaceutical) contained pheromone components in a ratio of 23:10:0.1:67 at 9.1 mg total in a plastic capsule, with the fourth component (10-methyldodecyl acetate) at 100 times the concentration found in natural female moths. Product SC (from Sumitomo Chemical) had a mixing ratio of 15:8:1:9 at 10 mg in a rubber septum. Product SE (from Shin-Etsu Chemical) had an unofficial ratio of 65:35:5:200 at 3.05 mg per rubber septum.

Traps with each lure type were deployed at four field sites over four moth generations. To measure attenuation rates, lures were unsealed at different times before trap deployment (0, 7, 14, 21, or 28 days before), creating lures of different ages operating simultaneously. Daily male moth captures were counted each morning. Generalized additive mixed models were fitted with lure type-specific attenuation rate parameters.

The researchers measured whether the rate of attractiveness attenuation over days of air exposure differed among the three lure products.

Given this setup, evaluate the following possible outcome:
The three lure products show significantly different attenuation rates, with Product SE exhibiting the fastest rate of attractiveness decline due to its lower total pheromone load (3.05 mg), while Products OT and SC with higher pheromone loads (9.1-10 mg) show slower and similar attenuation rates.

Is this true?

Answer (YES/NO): NO